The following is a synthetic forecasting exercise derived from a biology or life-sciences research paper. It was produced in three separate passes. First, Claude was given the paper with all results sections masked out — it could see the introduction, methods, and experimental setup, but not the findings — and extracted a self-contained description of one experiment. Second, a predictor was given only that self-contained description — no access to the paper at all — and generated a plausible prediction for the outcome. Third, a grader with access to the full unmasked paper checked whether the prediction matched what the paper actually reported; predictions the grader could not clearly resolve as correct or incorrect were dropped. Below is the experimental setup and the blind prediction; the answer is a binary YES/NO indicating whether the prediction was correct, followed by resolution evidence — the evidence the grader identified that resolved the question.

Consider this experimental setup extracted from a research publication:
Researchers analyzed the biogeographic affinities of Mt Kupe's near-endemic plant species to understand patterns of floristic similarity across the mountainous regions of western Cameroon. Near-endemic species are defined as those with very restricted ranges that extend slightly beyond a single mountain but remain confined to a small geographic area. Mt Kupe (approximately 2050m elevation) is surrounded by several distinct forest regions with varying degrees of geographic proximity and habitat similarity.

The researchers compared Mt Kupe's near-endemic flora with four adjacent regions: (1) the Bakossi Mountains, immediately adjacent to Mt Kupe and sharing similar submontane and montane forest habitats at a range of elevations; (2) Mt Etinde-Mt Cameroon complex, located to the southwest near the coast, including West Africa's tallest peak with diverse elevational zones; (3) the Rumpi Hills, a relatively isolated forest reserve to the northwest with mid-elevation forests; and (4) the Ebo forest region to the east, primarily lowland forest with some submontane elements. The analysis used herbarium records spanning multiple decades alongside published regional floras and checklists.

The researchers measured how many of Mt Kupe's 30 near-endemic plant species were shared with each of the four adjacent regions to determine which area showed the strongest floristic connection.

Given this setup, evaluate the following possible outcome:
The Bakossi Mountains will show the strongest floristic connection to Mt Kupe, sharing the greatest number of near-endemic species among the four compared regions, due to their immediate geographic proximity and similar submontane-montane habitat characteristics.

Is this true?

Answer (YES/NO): YES